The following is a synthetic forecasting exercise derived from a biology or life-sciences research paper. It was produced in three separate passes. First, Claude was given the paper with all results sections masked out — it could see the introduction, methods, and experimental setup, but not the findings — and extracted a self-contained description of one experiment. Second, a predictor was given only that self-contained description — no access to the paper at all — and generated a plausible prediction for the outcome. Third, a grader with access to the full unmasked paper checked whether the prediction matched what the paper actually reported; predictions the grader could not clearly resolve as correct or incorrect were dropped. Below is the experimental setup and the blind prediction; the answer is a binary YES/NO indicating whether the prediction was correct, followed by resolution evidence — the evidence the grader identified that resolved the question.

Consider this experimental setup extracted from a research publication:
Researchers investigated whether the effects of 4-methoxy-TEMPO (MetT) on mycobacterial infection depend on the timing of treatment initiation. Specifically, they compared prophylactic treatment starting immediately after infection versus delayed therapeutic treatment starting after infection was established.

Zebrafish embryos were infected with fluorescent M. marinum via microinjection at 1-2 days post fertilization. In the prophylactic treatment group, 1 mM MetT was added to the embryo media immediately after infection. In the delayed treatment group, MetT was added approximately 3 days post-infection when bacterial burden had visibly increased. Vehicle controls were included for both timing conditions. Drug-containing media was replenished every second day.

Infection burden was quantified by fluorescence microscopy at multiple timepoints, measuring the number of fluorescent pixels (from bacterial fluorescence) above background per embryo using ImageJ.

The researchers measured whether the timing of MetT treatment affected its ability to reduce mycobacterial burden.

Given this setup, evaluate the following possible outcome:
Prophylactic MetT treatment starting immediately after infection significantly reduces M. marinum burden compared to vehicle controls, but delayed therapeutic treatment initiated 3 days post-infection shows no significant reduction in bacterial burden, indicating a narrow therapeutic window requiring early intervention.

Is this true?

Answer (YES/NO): NO